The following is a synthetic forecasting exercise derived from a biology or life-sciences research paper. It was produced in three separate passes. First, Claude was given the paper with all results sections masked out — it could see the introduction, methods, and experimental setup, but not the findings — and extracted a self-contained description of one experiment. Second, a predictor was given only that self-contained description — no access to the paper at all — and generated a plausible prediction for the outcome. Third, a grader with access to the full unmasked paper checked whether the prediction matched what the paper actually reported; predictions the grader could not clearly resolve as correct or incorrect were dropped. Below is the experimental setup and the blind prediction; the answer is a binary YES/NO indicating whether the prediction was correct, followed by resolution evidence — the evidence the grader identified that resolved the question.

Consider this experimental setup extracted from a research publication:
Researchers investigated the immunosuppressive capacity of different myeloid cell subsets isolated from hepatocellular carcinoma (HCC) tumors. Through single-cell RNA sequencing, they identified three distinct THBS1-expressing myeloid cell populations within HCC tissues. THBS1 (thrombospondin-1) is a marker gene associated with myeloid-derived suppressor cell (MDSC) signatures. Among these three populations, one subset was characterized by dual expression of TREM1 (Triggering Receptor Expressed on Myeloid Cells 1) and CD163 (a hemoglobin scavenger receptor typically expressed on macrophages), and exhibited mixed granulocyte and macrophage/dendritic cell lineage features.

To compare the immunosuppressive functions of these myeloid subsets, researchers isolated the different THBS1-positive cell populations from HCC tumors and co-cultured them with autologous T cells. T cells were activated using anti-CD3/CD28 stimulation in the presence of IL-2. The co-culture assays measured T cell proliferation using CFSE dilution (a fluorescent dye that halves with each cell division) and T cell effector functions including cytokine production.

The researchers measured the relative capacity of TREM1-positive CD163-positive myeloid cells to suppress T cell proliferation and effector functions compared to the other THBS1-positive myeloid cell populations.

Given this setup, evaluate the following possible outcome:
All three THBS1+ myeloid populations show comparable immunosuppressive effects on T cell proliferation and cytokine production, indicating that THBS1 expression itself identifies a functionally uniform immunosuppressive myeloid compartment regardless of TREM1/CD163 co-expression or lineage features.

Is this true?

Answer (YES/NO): NO